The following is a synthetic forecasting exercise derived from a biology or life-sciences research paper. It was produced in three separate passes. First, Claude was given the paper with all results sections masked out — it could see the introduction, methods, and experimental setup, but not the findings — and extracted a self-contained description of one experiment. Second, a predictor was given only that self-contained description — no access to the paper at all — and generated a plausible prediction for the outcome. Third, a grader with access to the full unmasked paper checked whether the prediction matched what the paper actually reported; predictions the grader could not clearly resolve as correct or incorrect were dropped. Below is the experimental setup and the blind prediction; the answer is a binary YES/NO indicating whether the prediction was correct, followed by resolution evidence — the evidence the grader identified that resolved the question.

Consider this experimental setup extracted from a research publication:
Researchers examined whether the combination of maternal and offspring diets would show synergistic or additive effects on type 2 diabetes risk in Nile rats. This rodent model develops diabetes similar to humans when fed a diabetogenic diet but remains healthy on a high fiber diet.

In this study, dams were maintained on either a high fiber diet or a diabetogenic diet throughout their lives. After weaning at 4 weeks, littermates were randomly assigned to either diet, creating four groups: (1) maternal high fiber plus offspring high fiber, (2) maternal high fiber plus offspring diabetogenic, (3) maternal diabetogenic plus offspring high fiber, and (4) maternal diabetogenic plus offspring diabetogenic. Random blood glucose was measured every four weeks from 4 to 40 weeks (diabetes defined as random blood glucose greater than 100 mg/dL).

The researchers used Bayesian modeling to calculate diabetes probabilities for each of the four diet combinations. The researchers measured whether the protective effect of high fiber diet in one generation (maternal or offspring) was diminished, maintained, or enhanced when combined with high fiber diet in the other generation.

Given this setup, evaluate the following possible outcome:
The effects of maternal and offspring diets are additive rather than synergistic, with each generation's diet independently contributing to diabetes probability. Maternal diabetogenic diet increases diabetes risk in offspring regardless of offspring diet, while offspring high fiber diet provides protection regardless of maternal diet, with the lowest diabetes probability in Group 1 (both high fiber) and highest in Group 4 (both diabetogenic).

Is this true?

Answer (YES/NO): NO